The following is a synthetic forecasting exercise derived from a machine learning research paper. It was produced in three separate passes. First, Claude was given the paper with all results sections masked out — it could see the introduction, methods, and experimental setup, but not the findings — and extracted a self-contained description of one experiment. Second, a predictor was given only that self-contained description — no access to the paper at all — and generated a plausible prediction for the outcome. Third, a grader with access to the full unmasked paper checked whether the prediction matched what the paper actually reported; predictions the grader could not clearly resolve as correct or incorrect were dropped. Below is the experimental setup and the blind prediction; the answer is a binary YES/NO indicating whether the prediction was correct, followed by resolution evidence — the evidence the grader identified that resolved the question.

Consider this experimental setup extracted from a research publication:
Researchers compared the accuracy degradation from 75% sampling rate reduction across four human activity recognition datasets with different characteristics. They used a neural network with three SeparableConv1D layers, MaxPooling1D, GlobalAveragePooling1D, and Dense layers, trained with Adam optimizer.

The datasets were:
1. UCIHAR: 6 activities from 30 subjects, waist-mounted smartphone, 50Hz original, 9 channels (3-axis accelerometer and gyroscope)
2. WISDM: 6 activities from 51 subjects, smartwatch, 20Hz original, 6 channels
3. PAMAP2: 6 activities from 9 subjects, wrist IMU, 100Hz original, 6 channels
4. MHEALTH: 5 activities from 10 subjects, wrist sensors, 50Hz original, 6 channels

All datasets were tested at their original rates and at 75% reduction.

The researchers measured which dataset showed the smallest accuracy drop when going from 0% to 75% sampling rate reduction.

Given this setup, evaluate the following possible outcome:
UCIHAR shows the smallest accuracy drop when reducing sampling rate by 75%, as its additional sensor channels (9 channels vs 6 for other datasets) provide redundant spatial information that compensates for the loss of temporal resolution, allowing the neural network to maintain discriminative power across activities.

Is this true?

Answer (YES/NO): YES